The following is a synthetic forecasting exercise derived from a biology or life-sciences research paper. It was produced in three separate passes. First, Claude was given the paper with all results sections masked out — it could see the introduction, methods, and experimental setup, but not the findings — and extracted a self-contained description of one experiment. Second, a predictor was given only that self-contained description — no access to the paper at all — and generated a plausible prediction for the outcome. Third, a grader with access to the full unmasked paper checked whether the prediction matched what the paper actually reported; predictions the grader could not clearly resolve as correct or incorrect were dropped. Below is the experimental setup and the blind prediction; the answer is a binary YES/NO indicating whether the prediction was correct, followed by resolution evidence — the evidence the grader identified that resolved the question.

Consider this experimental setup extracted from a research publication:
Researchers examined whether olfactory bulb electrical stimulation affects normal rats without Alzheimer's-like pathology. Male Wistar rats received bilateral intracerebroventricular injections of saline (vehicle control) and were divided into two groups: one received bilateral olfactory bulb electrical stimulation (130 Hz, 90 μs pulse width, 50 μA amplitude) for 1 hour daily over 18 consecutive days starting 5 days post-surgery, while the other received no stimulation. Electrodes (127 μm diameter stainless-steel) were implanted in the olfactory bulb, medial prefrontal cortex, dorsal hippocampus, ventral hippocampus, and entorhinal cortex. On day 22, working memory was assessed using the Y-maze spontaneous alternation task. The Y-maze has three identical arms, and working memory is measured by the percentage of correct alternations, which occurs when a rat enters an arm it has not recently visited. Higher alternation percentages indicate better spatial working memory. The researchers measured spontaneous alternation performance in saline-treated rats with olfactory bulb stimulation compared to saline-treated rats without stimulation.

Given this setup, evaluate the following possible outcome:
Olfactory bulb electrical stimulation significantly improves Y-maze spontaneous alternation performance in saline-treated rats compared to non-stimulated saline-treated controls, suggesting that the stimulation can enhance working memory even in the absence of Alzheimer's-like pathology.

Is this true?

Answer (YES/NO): NO